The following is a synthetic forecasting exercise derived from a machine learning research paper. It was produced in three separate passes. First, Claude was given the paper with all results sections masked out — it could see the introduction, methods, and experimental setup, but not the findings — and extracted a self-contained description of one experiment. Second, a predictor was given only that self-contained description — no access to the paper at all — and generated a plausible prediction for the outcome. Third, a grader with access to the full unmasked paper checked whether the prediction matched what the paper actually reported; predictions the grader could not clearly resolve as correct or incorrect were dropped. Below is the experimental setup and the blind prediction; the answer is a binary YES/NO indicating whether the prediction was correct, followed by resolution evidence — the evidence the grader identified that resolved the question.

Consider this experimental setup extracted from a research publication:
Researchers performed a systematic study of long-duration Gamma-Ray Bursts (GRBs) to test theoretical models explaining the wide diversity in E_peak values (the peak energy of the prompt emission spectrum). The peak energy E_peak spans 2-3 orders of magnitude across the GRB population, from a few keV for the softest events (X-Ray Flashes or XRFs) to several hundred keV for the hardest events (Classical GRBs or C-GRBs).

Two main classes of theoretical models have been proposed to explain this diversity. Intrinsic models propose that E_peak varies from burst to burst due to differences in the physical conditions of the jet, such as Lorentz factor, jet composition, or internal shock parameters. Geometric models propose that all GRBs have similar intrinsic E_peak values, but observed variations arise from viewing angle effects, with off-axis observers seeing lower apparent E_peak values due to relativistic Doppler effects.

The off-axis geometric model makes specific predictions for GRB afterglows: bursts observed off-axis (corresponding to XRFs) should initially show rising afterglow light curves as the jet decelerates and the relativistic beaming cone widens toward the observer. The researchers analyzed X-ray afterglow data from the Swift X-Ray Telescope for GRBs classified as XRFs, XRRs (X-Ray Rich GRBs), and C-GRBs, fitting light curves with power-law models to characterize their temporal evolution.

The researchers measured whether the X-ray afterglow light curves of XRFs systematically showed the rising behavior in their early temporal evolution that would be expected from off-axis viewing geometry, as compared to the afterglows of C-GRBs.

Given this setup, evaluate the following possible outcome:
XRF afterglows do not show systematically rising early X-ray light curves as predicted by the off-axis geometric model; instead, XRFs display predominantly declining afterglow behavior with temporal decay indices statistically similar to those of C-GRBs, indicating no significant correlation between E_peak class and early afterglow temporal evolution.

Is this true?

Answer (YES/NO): NO